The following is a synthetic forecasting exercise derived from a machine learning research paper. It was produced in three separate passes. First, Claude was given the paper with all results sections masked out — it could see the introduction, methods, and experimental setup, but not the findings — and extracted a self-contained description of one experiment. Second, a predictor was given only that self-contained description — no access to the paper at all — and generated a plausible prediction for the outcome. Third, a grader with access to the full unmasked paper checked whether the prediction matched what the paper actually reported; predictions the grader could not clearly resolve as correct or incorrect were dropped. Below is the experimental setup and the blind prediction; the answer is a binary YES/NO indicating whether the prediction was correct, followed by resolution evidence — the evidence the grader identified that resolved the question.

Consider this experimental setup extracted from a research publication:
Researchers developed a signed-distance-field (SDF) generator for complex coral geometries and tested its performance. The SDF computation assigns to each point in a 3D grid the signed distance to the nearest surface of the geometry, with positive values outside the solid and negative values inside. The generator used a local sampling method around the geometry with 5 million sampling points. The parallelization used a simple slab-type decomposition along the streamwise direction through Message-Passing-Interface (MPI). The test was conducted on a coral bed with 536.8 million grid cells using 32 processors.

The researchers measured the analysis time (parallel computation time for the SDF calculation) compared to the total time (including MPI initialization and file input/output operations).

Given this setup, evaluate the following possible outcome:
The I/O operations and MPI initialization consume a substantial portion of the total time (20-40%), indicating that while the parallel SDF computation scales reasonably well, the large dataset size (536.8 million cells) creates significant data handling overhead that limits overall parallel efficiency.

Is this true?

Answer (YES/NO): YES